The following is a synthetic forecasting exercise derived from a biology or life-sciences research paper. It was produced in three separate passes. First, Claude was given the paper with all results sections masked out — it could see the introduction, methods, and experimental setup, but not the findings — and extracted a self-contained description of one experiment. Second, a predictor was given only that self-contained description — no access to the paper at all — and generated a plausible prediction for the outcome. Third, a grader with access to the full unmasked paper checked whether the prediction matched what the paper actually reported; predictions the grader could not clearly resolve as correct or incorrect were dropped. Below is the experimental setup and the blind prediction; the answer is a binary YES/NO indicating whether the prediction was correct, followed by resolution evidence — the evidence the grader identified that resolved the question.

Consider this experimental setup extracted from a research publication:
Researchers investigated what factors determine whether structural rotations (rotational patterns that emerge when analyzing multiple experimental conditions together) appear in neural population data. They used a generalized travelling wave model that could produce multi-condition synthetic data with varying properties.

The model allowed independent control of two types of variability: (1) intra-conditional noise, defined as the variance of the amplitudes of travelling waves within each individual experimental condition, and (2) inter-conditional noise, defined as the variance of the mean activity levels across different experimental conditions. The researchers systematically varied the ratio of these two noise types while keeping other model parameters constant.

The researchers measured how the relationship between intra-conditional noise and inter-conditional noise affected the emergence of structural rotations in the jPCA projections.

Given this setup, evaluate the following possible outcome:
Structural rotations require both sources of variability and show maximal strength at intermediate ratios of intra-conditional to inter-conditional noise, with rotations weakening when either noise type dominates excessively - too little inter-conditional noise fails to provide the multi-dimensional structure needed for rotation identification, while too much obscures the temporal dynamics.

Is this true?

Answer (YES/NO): NO